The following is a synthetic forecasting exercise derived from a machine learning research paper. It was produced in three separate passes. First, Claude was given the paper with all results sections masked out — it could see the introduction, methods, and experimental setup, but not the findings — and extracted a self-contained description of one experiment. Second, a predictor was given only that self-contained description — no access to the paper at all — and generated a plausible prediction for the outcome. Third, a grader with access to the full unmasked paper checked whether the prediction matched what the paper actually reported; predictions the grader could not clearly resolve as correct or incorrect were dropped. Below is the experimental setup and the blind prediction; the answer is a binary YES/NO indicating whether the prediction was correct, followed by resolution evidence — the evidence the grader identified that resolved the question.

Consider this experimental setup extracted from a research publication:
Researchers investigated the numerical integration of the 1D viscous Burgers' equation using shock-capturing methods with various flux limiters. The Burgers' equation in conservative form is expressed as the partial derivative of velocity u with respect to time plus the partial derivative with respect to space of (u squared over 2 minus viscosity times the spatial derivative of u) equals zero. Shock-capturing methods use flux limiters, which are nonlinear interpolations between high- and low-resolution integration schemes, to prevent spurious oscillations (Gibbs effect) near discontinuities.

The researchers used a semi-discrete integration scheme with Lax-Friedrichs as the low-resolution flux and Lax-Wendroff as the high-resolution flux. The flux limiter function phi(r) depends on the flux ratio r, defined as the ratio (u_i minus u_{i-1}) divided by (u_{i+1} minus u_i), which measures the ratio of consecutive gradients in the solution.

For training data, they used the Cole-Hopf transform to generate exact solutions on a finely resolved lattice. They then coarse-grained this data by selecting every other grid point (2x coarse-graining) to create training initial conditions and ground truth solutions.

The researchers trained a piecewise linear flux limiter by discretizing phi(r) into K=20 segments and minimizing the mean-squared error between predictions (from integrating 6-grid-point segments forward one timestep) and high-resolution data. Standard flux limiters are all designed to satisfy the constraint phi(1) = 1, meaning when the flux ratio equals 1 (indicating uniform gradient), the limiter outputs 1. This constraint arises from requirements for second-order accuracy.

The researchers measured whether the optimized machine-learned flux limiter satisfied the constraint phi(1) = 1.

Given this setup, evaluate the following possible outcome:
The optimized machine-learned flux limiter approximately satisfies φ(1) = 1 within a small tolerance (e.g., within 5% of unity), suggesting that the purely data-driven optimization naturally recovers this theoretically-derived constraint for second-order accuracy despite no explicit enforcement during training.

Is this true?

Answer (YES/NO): NO